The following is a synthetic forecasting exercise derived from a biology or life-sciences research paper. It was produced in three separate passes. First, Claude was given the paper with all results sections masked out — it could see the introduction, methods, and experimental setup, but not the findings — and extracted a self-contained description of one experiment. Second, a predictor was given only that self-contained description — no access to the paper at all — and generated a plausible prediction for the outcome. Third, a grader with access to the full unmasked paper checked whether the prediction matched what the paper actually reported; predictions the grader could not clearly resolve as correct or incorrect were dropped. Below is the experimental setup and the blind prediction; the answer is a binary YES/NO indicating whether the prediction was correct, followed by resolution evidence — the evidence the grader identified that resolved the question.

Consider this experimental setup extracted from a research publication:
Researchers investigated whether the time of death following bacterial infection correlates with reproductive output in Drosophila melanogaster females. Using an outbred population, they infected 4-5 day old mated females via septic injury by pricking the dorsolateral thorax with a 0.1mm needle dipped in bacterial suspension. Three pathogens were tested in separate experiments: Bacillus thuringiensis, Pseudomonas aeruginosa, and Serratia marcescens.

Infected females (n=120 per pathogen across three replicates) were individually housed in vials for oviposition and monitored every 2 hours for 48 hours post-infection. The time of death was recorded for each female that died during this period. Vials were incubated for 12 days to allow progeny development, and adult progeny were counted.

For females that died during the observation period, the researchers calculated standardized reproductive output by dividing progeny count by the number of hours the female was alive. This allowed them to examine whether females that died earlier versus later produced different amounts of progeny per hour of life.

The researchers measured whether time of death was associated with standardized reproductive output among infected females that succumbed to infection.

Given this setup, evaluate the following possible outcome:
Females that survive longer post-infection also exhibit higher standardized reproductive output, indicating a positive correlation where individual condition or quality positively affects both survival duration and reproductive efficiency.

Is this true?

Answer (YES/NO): NO